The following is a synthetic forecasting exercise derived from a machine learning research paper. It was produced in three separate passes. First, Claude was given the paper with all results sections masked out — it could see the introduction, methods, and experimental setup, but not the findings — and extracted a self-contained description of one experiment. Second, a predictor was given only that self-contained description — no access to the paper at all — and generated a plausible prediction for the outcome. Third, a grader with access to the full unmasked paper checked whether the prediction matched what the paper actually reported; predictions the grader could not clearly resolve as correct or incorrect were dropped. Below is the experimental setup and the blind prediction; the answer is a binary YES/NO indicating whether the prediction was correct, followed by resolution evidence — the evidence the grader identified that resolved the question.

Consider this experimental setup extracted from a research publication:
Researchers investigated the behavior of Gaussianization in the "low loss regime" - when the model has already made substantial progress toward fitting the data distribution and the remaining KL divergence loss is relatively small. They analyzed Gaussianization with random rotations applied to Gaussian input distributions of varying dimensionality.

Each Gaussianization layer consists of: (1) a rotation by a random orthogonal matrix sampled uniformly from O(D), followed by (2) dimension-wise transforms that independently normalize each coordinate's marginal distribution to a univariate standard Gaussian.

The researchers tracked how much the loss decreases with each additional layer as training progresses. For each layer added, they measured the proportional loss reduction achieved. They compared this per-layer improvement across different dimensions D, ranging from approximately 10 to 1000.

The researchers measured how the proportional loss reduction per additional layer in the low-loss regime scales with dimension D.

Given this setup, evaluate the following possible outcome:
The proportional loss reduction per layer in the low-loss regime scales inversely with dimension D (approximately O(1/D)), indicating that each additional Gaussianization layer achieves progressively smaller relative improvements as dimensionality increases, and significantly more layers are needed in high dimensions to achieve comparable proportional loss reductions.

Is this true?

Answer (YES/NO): YES